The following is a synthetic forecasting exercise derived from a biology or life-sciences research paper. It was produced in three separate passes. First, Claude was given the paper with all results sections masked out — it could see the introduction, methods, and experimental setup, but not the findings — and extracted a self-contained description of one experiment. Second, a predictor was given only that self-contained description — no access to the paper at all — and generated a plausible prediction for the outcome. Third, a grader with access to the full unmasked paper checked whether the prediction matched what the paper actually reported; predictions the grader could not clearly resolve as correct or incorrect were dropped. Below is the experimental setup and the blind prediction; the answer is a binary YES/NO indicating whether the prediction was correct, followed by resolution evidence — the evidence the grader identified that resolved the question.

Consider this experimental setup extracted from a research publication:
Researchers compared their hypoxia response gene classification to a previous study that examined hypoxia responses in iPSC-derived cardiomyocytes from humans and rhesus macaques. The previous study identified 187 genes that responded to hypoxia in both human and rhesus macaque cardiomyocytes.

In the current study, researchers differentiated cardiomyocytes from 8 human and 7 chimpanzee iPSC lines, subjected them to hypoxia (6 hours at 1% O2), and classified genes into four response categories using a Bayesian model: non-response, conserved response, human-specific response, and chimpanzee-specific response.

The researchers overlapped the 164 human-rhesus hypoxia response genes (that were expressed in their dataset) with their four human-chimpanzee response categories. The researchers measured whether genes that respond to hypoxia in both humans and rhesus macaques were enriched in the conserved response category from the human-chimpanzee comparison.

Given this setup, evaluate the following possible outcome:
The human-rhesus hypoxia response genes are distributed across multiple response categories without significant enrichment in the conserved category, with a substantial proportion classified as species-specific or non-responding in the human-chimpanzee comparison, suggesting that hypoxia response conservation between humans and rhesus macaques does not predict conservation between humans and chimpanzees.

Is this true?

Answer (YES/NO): NO